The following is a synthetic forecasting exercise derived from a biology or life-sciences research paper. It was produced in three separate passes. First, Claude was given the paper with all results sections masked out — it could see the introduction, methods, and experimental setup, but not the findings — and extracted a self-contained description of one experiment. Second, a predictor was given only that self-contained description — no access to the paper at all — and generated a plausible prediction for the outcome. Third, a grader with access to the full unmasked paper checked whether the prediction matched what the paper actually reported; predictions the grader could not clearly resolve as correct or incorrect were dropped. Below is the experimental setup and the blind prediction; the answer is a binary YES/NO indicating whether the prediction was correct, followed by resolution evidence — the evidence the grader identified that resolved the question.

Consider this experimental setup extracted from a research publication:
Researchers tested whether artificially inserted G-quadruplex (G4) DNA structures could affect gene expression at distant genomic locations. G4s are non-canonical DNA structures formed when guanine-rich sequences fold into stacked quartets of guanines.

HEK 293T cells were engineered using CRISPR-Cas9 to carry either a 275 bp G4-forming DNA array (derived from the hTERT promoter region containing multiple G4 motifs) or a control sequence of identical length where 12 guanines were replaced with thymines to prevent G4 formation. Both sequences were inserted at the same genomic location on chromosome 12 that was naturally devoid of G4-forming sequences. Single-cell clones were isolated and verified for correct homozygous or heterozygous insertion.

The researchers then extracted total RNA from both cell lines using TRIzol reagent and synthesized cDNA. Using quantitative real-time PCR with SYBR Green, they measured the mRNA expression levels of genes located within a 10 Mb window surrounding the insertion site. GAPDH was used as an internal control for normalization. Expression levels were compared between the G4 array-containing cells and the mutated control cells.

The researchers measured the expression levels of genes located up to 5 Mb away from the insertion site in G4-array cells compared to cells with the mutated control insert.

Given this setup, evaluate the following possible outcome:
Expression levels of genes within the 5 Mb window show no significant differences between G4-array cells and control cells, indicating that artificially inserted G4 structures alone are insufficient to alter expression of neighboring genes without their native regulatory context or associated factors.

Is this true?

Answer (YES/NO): NO